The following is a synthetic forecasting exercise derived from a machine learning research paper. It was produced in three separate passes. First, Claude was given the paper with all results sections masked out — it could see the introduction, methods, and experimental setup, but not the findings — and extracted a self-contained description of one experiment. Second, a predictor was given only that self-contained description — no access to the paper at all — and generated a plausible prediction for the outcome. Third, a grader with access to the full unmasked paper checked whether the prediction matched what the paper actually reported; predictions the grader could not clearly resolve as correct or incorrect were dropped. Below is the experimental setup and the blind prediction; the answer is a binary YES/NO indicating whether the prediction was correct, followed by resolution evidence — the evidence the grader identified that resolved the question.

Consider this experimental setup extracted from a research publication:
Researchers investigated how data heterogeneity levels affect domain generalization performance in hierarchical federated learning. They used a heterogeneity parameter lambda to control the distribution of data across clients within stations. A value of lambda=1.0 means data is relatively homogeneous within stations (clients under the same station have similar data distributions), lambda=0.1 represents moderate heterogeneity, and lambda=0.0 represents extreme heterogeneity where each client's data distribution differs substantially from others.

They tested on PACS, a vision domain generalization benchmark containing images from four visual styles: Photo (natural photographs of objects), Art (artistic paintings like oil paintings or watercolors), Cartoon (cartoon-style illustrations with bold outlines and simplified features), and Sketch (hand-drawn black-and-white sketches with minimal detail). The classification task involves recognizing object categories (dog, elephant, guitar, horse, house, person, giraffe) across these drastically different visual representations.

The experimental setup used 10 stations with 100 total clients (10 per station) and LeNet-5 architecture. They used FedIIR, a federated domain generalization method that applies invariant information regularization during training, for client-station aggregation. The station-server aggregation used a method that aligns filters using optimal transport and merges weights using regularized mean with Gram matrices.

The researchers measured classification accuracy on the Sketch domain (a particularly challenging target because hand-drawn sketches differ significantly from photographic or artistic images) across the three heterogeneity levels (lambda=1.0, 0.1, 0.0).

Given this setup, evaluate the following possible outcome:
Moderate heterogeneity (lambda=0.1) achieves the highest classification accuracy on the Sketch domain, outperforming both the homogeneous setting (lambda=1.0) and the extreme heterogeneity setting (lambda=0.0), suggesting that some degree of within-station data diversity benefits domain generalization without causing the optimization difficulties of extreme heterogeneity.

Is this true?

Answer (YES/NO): NO